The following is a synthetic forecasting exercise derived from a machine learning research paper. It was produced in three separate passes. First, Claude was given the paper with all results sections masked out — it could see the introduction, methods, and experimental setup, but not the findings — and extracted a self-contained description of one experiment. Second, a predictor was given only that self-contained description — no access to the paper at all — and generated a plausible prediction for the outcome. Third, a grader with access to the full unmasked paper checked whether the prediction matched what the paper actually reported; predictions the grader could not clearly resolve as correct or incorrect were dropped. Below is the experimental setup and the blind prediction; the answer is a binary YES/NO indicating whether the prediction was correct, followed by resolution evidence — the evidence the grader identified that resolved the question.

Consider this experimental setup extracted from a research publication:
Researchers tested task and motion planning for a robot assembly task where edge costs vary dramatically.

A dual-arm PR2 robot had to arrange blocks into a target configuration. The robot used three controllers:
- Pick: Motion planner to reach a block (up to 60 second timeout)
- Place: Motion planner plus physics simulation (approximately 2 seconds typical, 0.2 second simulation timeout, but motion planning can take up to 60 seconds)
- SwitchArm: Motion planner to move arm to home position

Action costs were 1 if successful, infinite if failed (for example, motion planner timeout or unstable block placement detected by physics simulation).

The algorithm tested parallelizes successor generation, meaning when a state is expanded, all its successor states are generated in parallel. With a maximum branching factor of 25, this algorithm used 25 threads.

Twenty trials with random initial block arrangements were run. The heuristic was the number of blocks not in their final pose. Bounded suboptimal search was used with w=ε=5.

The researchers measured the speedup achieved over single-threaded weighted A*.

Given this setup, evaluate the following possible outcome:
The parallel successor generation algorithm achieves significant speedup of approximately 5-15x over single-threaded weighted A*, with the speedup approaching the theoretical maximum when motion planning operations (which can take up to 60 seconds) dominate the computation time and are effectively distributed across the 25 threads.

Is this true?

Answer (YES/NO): NO